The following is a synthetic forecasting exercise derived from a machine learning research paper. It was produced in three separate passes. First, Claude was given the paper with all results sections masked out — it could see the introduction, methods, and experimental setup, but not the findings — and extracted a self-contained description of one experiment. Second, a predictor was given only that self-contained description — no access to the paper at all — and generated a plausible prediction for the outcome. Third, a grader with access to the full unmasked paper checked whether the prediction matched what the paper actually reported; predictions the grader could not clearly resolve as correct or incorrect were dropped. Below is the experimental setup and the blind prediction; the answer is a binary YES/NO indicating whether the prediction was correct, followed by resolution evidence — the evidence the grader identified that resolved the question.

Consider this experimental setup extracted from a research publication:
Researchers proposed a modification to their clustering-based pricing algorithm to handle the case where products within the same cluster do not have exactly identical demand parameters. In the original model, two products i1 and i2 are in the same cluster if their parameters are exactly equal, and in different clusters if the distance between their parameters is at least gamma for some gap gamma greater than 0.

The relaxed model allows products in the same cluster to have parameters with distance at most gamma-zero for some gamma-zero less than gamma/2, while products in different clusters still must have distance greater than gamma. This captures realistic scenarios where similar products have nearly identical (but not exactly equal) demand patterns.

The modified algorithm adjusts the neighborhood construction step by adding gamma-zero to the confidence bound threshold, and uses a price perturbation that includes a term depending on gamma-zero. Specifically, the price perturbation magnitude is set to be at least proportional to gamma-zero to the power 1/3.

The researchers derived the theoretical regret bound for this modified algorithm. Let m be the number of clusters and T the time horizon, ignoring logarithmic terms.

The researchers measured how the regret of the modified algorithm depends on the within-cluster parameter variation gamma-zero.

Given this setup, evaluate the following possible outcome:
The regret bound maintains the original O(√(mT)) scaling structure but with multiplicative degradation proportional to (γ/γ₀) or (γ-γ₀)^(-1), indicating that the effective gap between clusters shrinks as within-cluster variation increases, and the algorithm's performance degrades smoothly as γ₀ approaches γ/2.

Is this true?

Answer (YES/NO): NO